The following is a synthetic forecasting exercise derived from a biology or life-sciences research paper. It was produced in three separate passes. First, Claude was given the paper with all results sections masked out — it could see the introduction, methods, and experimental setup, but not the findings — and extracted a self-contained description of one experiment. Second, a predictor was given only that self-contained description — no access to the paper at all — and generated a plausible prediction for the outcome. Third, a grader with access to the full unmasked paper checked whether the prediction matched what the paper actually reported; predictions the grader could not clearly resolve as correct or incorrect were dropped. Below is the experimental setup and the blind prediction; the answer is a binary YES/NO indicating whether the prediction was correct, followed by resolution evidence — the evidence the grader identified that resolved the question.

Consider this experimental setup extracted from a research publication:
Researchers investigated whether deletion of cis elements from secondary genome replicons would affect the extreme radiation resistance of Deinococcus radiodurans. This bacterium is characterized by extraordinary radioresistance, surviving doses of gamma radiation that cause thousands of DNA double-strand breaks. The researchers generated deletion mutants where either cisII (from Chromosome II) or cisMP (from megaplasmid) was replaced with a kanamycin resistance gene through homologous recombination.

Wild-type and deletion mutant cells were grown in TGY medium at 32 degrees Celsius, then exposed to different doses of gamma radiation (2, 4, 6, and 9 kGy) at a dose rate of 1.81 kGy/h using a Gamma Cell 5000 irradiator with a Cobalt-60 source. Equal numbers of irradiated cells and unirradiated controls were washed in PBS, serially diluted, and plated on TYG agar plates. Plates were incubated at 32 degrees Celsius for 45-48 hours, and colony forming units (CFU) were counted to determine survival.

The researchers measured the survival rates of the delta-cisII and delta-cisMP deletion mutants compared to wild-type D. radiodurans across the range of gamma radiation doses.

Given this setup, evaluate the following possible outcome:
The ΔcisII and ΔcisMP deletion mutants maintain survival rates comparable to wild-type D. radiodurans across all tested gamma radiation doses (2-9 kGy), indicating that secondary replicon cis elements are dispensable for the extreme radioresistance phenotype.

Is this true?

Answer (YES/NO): NO